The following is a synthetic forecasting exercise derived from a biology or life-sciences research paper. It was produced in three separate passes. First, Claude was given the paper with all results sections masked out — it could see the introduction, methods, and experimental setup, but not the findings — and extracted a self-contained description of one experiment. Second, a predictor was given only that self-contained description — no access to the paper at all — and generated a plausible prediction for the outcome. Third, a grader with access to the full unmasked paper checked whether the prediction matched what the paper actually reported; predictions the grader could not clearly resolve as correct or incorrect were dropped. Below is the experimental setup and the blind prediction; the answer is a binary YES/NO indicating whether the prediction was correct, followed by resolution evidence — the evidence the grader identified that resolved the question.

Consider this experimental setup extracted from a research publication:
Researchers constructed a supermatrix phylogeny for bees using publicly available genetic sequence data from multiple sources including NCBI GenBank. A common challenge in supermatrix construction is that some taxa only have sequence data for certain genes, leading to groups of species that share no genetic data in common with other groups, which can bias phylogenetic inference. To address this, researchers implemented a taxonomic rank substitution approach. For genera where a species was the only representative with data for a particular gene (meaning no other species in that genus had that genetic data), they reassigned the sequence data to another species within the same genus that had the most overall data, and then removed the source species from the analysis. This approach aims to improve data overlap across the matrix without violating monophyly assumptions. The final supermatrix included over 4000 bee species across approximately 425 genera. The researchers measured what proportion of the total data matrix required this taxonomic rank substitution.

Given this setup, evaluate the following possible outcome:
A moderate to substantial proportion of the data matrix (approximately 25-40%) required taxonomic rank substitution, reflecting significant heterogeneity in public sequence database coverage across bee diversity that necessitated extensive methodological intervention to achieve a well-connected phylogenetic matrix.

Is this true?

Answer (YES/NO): NO